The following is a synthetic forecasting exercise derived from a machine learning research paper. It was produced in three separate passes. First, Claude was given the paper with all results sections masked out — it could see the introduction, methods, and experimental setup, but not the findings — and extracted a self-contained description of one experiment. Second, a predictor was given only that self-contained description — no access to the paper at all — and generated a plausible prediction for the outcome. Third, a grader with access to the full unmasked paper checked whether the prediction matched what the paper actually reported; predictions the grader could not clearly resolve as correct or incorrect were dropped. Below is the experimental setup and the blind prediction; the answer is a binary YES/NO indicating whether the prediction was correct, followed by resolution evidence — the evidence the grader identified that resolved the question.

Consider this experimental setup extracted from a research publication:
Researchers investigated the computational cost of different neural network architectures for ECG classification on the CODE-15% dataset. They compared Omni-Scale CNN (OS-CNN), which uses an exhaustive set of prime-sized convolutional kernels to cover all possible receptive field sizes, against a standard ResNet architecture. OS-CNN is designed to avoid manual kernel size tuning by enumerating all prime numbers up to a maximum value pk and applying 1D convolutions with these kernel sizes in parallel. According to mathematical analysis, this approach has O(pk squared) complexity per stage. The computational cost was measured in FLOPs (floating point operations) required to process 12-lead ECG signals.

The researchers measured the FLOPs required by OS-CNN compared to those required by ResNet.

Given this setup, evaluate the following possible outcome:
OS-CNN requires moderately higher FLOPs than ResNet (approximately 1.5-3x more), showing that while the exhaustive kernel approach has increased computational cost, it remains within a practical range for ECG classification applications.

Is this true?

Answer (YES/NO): NO